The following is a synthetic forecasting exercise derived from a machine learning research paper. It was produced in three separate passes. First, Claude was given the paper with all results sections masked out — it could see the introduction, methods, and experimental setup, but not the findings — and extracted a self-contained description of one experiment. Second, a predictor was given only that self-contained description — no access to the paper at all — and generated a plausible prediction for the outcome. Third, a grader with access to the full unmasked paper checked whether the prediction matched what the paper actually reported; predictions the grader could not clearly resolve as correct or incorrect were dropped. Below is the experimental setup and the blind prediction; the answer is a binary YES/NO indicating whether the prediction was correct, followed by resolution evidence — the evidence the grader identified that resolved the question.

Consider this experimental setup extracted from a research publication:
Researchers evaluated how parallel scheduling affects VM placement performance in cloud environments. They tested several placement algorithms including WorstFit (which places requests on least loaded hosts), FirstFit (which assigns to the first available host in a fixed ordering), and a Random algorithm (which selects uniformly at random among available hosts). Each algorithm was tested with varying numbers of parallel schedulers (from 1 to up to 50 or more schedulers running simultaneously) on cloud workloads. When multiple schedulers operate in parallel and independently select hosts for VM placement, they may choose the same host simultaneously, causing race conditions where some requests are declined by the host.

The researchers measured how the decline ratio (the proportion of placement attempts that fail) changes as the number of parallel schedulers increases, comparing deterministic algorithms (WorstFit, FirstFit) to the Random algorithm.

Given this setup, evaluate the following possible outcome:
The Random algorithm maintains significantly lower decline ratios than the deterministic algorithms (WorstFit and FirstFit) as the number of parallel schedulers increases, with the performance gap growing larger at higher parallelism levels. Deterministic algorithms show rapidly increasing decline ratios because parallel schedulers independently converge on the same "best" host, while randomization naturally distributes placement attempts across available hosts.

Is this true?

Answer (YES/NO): YES